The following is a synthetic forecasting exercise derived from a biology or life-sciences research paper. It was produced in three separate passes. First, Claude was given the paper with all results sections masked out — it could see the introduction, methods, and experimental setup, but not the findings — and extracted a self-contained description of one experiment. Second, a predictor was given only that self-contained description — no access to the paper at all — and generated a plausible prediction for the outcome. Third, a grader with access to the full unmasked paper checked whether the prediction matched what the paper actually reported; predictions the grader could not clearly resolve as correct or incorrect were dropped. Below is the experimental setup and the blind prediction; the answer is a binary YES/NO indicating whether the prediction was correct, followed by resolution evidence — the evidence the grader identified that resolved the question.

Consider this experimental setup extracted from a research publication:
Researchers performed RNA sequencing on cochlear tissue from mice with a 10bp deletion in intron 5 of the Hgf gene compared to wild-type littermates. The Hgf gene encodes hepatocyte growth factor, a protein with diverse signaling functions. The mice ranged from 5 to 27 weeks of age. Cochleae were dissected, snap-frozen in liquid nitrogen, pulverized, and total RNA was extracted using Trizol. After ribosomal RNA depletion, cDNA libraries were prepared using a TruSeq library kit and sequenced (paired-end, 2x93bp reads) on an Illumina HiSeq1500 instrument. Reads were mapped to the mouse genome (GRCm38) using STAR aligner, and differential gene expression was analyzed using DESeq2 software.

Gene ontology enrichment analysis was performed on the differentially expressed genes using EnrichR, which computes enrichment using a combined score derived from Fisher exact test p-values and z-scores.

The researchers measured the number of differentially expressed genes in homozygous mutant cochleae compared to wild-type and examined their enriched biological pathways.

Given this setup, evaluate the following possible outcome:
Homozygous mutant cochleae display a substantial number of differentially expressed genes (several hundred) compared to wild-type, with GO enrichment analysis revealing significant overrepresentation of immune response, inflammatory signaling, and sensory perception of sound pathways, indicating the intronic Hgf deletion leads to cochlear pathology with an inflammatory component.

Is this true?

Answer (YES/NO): NO